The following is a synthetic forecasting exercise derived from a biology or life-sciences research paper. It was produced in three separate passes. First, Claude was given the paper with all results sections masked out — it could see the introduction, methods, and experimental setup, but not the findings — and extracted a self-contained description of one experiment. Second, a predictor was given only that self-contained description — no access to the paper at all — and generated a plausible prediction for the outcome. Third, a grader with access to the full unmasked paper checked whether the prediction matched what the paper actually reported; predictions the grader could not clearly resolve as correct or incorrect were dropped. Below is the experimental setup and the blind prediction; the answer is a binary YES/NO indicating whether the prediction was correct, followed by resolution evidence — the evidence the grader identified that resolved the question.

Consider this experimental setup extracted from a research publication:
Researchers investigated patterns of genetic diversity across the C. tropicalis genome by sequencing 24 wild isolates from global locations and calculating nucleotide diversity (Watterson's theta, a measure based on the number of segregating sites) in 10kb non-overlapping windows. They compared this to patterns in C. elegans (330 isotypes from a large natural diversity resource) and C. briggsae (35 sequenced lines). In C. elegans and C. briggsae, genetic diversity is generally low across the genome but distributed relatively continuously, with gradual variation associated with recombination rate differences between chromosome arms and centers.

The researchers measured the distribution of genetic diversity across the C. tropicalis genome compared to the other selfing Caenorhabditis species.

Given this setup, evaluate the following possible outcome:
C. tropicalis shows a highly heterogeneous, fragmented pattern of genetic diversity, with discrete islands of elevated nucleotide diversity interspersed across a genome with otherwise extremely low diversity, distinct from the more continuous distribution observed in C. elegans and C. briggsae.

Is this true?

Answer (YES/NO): YES